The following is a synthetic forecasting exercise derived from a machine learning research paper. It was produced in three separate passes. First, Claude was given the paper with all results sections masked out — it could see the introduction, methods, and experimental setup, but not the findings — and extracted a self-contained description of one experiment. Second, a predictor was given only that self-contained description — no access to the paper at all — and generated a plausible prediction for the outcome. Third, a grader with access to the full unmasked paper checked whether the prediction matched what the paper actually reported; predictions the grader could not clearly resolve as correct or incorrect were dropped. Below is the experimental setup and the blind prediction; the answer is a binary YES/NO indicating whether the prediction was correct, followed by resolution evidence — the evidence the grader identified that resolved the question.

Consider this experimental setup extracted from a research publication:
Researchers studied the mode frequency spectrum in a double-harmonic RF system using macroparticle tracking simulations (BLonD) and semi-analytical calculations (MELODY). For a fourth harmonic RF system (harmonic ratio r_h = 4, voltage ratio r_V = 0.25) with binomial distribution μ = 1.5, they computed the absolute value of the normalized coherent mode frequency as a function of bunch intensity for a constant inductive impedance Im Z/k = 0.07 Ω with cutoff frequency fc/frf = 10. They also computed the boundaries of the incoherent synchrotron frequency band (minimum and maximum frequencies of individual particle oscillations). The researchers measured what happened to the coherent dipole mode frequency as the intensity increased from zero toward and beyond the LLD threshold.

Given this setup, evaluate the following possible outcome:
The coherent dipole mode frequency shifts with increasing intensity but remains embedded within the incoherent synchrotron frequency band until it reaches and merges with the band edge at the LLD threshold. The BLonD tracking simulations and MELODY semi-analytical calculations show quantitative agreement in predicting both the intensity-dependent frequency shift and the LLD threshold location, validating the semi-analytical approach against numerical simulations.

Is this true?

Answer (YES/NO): YES